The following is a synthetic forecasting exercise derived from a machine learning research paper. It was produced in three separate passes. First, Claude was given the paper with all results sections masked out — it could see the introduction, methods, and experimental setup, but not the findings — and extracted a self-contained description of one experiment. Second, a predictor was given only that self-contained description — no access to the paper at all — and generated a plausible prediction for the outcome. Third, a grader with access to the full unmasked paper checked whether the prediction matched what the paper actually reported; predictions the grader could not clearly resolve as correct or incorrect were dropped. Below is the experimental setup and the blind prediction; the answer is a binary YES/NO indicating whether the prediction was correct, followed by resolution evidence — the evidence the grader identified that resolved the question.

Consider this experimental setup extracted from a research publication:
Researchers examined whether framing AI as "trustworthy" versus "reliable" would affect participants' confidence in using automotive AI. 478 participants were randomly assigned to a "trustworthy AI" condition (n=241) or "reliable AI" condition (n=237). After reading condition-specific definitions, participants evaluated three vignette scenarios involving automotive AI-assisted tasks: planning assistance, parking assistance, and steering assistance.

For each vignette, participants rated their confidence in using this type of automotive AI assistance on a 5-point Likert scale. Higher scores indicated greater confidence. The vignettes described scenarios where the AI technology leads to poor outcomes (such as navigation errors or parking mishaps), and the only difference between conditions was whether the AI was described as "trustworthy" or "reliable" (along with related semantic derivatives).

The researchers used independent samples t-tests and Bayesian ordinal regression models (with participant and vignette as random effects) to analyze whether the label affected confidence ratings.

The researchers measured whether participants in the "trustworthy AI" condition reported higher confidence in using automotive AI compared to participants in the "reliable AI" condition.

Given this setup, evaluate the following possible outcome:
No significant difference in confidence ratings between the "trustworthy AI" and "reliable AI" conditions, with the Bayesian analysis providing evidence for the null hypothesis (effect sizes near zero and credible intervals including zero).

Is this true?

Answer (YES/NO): YES